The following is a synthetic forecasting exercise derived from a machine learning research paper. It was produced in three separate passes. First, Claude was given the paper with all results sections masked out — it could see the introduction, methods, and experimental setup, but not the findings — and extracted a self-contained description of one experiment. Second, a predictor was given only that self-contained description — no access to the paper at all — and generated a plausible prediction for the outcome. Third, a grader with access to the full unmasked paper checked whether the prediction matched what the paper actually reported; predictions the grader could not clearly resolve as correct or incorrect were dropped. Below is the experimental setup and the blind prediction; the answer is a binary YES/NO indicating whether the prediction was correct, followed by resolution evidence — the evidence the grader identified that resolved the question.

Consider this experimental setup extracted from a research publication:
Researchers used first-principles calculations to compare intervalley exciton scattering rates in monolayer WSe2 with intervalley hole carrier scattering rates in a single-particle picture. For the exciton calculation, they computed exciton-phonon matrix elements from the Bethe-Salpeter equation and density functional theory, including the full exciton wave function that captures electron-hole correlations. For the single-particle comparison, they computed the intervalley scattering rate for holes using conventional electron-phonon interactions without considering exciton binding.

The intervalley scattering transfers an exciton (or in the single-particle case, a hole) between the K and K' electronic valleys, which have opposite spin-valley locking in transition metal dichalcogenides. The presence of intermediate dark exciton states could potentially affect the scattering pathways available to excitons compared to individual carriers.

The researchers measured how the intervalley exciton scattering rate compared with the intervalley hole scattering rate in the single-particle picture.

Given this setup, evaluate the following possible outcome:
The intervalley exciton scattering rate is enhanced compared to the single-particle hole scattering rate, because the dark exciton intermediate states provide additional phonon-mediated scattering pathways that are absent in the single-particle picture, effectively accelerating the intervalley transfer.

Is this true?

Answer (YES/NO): YES